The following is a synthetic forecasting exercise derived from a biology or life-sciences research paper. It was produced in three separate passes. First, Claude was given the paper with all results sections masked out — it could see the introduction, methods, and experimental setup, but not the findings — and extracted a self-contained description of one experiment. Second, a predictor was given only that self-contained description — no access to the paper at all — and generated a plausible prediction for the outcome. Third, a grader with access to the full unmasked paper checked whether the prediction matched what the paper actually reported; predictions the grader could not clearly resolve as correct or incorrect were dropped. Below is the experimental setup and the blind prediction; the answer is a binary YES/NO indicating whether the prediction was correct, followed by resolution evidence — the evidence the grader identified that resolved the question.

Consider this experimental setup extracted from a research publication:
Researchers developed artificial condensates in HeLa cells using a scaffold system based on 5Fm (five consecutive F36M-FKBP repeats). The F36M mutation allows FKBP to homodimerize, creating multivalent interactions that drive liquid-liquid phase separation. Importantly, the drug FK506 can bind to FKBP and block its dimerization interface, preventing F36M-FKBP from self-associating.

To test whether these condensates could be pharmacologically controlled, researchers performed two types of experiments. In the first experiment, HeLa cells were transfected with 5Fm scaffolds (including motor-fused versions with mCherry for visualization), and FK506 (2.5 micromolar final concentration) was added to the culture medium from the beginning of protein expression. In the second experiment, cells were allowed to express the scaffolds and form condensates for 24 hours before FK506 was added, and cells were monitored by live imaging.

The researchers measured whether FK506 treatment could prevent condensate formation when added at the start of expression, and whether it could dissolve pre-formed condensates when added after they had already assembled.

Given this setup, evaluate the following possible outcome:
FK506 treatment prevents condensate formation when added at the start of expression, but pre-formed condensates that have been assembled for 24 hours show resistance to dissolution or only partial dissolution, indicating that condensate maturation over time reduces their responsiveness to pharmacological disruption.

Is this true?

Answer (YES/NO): NO